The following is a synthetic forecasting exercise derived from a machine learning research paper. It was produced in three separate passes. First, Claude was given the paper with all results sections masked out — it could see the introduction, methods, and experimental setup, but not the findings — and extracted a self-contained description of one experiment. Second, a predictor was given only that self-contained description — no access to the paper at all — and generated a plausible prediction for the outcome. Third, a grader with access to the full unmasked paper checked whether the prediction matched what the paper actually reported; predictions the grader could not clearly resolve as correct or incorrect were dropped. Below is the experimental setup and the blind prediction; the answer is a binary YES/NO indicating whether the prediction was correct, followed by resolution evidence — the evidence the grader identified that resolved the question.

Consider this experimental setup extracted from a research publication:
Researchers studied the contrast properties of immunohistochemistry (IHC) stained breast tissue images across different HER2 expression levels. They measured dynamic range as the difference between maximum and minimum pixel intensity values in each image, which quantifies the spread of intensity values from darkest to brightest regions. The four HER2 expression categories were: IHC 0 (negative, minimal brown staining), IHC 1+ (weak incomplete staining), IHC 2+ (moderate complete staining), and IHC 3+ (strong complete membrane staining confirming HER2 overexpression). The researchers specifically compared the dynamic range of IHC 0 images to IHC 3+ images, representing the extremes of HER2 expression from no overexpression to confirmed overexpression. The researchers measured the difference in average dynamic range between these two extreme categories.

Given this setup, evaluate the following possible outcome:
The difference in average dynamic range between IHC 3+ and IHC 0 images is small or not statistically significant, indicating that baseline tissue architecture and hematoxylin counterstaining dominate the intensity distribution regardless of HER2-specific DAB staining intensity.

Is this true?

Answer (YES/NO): NO